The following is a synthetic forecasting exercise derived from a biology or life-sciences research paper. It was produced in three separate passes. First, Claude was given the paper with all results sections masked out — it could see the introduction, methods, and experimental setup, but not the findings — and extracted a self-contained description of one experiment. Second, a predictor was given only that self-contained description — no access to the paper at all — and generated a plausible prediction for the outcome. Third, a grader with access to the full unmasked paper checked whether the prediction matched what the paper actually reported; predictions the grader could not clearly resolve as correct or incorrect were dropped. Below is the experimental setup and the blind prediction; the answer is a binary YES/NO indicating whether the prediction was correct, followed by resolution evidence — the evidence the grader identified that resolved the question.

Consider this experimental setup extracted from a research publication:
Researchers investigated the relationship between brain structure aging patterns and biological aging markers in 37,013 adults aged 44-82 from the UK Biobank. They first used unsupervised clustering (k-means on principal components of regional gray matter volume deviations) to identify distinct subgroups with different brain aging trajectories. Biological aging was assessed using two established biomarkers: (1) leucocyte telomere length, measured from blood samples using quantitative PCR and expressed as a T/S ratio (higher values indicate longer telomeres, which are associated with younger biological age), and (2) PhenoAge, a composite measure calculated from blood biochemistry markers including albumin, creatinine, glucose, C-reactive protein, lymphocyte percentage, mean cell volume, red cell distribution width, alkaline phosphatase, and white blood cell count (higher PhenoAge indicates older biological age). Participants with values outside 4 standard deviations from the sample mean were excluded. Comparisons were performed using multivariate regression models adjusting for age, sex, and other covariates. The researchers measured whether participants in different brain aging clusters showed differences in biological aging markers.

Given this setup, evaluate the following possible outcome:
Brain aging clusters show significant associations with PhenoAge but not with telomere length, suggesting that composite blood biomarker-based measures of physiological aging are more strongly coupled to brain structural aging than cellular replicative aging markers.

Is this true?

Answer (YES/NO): NO